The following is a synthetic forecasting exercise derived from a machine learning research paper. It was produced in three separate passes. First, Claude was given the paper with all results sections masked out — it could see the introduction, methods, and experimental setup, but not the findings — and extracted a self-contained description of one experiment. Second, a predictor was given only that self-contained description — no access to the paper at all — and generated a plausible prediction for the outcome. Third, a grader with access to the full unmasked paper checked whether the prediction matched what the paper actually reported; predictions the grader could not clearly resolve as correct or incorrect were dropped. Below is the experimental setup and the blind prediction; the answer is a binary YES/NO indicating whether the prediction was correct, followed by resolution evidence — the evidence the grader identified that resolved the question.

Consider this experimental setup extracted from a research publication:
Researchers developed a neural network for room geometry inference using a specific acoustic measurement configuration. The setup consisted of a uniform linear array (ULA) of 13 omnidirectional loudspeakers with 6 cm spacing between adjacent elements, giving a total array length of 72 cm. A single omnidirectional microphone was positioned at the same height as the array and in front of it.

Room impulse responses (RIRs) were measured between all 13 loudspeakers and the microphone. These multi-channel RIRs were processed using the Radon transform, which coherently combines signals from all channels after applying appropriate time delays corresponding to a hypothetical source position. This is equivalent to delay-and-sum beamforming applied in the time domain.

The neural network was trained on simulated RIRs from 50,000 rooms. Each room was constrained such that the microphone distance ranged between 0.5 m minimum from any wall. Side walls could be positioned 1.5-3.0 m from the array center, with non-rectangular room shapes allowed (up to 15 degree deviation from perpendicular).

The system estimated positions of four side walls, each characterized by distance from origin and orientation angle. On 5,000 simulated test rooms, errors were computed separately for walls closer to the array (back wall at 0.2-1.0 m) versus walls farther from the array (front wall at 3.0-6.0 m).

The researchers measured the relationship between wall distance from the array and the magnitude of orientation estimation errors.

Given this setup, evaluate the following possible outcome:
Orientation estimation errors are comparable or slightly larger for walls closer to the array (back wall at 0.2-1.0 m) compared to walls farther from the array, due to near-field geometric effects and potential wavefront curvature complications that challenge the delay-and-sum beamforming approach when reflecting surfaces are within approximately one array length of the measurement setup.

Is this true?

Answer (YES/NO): NO